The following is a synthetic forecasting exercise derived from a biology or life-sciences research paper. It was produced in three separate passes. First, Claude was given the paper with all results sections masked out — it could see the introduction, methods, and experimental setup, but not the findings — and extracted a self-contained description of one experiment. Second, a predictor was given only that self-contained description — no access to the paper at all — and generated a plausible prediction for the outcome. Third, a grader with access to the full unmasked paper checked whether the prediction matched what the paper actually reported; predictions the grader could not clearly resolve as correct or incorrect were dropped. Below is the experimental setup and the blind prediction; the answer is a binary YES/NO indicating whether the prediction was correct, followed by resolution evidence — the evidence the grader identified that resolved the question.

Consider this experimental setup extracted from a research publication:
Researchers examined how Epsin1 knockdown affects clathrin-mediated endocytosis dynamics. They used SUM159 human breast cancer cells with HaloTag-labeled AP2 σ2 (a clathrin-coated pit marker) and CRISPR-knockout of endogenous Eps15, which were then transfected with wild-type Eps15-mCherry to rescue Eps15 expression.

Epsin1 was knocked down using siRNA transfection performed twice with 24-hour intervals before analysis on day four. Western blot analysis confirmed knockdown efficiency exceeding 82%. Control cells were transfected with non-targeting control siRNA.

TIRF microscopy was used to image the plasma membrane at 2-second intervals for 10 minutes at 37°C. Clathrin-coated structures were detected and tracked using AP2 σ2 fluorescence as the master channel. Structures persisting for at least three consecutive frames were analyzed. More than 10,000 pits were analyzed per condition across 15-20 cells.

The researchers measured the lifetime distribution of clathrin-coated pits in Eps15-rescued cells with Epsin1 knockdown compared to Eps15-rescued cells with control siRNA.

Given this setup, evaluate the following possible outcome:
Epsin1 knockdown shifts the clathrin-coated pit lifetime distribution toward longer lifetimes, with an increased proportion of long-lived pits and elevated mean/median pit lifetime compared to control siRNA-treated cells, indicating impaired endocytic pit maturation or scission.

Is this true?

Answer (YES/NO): NO